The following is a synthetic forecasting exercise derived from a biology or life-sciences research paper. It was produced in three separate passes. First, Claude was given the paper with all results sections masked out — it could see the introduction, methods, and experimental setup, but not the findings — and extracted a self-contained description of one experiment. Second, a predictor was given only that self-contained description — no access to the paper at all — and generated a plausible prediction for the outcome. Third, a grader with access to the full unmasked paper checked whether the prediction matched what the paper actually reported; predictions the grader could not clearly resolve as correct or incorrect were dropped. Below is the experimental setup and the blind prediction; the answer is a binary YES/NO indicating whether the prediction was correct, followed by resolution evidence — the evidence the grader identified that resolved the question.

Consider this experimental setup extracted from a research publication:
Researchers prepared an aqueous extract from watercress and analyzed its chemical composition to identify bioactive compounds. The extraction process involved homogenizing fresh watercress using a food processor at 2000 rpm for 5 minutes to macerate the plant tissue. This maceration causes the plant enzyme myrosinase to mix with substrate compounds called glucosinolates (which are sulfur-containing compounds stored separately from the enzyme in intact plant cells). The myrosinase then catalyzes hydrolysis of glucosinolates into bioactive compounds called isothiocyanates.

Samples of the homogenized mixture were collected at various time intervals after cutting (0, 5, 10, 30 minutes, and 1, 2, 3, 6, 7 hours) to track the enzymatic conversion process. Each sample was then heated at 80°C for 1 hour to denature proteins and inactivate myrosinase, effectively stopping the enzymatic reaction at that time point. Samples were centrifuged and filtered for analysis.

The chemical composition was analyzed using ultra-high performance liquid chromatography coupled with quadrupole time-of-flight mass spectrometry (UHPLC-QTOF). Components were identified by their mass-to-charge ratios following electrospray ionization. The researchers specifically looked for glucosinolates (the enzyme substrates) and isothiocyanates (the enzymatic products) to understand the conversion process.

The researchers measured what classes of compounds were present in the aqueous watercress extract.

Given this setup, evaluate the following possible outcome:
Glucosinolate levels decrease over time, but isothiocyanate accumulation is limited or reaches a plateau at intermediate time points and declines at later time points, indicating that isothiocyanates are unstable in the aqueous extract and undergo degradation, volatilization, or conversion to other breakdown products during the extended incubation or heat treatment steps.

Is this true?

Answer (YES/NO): NO